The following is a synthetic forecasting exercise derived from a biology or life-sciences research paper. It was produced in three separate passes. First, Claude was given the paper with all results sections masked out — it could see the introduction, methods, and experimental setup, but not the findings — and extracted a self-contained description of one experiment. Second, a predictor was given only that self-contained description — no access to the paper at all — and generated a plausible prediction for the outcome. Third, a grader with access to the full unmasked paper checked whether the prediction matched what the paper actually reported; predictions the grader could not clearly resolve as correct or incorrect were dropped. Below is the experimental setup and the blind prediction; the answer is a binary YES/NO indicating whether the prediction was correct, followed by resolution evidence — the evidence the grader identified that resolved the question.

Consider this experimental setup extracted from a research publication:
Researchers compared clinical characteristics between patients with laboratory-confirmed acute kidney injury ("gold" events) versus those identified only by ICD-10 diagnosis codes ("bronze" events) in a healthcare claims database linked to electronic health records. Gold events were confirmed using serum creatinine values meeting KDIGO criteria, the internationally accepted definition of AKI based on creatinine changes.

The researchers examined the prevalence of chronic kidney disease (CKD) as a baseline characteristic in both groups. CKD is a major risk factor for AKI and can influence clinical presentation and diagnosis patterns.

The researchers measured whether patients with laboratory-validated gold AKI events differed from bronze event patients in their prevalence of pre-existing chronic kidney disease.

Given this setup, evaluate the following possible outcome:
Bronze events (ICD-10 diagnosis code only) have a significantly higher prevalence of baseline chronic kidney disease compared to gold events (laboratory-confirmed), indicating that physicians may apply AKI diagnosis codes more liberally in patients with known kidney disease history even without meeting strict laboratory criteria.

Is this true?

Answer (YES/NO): NO